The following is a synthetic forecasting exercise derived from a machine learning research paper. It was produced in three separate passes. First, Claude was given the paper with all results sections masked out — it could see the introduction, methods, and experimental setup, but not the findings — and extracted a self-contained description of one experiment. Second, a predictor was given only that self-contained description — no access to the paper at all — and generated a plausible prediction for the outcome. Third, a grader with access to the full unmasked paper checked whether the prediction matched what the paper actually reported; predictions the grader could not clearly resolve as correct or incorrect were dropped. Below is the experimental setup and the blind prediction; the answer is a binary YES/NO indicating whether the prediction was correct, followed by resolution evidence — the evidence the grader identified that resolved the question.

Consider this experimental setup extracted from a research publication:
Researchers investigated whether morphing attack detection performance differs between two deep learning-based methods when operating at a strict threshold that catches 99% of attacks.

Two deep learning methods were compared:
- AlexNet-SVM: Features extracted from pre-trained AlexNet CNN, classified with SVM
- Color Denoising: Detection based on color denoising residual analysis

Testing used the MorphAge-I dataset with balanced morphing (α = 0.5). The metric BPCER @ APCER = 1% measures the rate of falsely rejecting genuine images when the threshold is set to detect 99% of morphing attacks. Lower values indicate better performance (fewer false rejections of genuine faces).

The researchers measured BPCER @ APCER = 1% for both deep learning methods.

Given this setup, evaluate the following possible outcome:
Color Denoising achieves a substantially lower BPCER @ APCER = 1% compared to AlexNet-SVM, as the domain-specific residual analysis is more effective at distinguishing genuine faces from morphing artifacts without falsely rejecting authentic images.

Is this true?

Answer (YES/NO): NO